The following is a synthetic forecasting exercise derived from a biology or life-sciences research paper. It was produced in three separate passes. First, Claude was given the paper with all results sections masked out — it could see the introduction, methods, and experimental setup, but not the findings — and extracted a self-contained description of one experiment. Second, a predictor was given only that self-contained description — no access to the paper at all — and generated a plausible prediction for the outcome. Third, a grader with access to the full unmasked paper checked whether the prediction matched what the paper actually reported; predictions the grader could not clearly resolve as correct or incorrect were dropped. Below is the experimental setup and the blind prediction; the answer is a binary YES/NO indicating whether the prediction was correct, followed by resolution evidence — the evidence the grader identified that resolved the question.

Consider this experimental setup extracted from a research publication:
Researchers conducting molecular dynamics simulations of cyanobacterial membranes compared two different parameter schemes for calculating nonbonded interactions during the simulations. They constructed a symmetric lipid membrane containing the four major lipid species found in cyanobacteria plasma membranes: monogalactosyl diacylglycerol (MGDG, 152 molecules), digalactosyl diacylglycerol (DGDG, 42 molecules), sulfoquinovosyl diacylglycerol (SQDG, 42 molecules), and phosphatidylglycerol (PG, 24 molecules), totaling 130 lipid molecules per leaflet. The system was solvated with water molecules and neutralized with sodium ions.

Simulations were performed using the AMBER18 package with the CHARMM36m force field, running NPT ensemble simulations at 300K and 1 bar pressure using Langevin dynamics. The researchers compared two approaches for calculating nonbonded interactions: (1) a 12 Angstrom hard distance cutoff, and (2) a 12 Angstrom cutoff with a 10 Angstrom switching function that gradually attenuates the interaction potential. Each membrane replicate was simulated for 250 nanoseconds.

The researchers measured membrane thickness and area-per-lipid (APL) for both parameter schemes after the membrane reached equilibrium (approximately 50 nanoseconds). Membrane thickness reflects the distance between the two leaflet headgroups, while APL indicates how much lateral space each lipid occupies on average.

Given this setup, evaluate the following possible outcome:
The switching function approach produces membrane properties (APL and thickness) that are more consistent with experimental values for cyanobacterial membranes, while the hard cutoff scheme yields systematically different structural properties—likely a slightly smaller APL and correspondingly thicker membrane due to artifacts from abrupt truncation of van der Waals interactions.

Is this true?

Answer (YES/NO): NO